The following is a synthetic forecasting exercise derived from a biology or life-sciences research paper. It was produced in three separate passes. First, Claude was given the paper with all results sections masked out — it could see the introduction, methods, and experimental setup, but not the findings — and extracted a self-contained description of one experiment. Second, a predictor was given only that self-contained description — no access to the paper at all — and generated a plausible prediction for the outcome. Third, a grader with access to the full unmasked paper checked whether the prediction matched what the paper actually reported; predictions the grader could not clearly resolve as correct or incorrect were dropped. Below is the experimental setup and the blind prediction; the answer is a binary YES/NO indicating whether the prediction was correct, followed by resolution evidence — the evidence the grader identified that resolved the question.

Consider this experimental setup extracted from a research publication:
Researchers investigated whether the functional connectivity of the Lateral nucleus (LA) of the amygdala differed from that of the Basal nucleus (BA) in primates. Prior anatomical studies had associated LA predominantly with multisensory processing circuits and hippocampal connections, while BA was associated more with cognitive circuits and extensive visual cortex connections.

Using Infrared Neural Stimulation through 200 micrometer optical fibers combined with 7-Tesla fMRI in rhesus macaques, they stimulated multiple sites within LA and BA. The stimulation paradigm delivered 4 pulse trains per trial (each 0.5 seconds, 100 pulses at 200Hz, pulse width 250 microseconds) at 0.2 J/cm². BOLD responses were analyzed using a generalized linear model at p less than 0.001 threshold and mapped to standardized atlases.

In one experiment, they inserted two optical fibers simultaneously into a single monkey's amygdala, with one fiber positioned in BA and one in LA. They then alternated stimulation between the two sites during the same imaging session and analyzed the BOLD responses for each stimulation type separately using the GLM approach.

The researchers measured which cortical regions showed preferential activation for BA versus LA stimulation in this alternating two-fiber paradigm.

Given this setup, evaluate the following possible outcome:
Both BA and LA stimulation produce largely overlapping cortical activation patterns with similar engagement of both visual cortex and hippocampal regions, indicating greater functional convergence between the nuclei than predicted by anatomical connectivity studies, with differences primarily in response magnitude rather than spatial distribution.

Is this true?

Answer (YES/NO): NO